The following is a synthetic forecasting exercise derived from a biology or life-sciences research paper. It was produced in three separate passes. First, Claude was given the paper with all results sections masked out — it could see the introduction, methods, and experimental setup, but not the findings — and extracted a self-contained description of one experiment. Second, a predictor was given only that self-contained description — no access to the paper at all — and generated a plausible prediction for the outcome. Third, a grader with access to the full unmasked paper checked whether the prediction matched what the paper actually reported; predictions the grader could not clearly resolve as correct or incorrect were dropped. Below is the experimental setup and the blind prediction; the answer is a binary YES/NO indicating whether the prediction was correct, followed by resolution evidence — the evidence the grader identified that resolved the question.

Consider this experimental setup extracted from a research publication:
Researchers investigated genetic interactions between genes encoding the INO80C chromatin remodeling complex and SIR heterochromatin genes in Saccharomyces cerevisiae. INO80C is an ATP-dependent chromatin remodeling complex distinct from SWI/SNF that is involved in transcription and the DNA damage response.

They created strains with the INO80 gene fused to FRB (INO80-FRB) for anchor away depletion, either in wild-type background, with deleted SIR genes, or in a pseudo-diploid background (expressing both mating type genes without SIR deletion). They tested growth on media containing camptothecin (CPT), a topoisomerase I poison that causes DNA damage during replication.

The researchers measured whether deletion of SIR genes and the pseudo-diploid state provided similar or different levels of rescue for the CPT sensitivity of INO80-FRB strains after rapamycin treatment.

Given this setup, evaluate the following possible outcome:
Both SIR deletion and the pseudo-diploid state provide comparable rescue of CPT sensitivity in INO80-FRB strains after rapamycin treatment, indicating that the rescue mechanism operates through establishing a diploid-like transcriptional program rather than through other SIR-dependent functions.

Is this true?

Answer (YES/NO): YES